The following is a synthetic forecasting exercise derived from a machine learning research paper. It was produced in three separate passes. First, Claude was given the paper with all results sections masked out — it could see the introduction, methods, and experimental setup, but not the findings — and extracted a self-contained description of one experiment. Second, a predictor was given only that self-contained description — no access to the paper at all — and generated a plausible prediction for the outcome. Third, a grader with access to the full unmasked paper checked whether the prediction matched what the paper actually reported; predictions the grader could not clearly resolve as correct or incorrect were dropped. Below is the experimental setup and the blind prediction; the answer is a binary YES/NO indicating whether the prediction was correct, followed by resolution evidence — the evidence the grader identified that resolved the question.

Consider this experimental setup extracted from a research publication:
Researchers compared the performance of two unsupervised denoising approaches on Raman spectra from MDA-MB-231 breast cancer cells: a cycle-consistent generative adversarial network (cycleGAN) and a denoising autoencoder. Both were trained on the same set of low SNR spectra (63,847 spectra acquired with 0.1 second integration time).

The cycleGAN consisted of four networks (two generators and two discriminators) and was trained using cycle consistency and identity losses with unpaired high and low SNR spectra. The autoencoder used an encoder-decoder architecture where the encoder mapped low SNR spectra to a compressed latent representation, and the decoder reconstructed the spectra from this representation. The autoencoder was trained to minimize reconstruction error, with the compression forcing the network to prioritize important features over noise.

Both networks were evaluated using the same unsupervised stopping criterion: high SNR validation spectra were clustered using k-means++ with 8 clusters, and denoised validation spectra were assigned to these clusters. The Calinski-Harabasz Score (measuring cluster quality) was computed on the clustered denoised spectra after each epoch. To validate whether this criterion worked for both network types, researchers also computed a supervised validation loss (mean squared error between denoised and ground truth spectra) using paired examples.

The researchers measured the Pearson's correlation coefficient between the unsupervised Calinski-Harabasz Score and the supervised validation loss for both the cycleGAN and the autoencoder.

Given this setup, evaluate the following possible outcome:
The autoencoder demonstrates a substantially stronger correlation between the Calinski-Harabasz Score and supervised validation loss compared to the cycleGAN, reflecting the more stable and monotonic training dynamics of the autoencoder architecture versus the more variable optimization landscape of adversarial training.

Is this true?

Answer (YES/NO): NO